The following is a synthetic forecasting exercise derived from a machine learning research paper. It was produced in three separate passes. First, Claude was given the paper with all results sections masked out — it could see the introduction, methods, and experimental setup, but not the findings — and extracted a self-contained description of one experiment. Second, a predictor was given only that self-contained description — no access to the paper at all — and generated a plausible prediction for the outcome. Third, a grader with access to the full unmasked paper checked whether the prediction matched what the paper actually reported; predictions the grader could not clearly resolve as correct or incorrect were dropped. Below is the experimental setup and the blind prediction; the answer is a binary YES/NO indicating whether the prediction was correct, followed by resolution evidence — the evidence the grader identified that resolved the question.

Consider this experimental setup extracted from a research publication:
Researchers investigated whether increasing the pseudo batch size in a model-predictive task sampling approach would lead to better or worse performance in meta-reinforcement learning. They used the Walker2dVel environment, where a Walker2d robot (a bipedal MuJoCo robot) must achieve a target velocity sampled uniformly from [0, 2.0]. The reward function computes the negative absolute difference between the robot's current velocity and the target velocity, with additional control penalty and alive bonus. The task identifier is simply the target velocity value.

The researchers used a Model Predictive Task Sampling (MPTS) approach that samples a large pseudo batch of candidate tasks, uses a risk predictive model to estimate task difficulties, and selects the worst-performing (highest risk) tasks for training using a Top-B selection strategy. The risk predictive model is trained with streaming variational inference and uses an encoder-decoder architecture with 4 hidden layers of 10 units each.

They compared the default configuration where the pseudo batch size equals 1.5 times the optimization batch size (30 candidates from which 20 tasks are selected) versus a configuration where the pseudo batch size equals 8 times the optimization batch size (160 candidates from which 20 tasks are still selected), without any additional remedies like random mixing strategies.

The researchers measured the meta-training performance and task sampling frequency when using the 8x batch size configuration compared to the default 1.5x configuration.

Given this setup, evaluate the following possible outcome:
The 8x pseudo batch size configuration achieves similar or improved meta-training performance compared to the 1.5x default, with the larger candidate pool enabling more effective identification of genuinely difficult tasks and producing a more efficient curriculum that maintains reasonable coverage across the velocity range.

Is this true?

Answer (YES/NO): NO